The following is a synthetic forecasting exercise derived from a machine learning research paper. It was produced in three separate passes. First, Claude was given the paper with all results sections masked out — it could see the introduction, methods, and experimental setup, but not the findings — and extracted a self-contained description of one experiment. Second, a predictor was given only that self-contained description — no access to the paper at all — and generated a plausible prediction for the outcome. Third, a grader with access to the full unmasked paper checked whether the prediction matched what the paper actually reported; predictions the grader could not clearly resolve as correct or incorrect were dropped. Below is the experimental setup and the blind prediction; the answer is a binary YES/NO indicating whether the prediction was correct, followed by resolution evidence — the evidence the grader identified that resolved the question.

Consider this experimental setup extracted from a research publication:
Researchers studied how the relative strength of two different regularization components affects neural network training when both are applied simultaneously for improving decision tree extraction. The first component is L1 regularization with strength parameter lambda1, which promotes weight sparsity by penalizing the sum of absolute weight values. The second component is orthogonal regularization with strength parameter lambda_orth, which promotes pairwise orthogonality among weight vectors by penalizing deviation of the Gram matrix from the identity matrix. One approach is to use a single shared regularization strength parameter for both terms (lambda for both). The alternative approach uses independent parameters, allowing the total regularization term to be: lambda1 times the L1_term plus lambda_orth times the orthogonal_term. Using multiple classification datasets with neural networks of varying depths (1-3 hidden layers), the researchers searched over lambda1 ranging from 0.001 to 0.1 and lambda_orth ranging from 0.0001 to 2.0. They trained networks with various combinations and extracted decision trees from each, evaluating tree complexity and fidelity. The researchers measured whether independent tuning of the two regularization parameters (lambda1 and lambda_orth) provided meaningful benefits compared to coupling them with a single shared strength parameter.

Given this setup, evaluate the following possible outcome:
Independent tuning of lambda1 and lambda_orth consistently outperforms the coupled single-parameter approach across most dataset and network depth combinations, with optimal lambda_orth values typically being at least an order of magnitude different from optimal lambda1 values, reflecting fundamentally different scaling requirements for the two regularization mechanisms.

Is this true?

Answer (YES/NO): NO